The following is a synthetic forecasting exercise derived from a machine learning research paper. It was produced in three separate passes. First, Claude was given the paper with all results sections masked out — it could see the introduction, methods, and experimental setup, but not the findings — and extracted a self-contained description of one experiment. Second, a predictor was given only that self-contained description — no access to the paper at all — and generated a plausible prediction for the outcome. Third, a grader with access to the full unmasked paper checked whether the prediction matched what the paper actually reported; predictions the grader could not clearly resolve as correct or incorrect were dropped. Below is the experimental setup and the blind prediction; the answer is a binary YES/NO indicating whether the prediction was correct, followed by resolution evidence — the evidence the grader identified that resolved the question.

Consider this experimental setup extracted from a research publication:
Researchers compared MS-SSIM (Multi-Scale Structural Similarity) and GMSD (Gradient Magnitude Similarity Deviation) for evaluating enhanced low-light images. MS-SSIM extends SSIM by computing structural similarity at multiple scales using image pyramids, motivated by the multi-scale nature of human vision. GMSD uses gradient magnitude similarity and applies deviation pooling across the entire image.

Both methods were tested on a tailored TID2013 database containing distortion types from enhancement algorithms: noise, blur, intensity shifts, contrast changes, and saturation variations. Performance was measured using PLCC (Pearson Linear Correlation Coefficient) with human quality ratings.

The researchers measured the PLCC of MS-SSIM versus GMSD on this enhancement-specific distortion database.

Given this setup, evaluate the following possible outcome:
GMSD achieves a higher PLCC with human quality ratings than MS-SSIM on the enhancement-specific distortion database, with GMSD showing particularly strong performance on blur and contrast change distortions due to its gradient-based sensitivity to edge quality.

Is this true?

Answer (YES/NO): NO